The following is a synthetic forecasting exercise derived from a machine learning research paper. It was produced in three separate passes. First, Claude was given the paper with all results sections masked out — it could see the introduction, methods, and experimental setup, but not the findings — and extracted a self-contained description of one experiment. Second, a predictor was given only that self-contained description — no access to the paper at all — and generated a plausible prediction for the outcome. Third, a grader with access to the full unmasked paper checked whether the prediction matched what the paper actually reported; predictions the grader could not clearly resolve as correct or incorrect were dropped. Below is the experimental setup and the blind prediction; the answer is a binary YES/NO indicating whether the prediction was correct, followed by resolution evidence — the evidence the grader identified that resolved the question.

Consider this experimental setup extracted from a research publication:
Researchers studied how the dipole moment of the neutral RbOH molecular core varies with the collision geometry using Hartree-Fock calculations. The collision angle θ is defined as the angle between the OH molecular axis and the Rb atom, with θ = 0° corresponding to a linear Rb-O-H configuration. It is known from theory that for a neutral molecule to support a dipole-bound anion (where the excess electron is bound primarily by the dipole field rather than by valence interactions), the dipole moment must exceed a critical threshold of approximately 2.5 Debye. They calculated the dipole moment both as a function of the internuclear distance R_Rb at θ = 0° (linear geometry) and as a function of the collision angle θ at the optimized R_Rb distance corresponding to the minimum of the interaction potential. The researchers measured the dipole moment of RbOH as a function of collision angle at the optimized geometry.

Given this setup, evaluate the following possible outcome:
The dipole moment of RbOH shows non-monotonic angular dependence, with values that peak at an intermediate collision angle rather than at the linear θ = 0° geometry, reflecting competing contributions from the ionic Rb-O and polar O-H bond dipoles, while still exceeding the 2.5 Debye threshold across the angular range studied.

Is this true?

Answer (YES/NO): NO